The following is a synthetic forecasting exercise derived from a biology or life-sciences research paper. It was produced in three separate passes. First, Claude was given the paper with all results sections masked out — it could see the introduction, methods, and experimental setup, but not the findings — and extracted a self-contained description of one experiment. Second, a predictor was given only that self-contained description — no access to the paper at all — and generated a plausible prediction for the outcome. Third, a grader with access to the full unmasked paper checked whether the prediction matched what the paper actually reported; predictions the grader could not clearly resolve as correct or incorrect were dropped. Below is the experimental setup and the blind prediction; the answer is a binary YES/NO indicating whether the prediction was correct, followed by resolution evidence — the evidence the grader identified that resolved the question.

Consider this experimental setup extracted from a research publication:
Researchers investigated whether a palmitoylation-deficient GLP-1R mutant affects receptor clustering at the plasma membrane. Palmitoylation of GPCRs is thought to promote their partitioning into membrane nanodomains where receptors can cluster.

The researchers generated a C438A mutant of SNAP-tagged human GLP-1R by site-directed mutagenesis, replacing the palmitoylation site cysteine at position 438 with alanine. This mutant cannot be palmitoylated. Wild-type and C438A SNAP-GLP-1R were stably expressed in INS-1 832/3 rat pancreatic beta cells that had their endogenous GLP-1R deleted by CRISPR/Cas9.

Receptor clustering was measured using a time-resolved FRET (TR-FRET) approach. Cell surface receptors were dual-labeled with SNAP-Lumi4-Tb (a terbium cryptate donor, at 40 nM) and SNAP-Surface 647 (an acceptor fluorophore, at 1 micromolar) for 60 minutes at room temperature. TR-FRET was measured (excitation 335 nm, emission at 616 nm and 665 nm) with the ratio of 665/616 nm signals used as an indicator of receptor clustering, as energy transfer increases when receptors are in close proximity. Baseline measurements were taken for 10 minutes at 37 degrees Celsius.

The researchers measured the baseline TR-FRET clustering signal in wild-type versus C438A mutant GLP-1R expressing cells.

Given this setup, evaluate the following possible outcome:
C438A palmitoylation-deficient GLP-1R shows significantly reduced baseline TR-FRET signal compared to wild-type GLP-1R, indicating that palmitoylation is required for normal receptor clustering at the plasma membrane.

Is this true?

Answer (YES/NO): NO